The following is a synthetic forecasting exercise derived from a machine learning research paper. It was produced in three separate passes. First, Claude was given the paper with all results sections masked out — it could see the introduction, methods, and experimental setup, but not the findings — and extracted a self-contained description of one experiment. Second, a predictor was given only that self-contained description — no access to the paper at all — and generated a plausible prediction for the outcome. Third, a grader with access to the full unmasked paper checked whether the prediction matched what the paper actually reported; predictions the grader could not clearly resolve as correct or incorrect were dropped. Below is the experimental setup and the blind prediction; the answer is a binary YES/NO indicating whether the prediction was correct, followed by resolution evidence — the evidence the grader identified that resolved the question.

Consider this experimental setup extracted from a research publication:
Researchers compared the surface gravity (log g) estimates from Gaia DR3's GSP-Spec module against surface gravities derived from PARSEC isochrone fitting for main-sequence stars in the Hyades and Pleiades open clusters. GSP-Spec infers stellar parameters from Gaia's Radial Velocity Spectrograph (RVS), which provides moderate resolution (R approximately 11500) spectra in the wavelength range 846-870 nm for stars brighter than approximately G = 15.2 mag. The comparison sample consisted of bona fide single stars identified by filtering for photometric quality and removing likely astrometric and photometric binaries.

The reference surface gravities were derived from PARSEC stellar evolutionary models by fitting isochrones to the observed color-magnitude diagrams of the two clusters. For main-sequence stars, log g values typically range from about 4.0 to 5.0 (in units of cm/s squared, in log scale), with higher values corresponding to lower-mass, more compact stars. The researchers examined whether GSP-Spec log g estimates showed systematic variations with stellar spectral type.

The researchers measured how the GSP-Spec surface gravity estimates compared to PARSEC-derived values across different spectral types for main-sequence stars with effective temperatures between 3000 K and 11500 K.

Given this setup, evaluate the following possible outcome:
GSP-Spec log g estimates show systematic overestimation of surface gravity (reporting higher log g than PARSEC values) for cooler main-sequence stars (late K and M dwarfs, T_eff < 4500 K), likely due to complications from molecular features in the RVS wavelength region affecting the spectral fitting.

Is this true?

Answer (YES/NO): NO